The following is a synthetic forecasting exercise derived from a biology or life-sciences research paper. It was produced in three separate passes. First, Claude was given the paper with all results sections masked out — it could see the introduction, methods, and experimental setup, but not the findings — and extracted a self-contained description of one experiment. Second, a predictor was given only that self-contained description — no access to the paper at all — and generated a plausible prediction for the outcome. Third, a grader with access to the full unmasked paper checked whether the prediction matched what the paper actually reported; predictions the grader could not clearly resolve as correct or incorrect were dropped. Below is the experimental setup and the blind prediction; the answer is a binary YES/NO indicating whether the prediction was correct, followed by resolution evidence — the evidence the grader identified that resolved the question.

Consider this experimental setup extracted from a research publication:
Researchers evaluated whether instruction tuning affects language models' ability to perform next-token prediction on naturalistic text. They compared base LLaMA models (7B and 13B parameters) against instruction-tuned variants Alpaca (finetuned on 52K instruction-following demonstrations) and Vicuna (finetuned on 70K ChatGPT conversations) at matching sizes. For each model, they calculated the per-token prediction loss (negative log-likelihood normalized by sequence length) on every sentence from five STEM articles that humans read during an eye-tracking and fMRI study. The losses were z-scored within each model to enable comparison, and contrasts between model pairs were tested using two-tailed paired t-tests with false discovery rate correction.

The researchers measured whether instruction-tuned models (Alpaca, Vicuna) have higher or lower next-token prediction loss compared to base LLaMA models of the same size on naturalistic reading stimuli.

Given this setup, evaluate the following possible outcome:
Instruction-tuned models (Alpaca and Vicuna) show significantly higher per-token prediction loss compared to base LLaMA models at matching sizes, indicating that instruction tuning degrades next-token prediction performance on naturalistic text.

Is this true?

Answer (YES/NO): YES